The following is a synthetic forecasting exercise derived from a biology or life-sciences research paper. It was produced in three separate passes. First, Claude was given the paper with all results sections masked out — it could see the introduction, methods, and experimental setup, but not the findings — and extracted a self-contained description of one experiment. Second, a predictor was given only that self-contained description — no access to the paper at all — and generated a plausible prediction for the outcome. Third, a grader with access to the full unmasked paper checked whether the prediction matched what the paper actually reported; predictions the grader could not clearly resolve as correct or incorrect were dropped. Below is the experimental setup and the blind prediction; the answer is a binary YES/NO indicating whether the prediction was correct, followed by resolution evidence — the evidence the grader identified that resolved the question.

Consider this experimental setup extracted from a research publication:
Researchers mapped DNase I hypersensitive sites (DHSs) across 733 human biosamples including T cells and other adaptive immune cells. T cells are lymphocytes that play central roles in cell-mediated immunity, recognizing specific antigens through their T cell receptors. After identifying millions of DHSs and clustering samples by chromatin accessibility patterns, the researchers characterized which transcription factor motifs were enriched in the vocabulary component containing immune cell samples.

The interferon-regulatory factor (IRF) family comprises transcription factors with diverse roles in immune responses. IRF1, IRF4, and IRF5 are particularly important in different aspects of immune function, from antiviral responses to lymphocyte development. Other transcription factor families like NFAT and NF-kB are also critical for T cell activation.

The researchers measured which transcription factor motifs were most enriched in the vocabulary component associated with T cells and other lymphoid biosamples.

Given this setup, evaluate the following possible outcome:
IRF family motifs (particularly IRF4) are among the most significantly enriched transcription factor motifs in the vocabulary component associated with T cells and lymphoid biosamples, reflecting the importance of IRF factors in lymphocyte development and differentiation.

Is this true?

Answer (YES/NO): YES